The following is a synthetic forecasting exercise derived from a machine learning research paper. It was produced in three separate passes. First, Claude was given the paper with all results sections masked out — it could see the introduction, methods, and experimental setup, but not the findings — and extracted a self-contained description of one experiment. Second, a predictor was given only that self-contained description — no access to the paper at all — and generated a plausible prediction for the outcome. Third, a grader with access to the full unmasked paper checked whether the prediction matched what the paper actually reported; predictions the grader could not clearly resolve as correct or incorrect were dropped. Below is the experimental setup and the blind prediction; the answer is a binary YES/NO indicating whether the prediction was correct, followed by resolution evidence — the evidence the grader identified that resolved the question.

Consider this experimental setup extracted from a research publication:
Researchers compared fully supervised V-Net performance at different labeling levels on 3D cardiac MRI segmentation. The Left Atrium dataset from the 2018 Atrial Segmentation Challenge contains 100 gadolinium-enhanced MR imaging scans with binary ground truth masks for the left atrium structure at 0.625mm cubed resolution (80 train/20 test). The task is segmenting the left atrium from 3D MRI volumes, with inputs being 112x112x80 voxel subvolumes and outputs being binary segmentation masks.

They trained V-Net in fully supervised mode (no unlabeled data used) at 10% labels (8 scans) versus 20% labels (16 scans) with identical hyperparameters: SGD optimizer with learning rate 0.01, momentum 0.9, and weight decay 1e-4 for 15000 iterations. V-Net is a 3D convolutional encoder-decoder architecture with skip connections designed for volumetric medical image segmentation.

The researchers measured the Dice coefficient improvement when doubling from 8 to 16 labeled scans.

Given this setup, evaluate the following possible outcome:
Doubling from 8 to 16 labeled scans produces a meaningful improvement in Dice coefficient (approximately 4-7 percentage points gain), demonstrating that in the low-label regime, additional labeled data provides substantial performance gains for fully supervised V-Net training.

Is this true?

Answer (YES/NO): YES